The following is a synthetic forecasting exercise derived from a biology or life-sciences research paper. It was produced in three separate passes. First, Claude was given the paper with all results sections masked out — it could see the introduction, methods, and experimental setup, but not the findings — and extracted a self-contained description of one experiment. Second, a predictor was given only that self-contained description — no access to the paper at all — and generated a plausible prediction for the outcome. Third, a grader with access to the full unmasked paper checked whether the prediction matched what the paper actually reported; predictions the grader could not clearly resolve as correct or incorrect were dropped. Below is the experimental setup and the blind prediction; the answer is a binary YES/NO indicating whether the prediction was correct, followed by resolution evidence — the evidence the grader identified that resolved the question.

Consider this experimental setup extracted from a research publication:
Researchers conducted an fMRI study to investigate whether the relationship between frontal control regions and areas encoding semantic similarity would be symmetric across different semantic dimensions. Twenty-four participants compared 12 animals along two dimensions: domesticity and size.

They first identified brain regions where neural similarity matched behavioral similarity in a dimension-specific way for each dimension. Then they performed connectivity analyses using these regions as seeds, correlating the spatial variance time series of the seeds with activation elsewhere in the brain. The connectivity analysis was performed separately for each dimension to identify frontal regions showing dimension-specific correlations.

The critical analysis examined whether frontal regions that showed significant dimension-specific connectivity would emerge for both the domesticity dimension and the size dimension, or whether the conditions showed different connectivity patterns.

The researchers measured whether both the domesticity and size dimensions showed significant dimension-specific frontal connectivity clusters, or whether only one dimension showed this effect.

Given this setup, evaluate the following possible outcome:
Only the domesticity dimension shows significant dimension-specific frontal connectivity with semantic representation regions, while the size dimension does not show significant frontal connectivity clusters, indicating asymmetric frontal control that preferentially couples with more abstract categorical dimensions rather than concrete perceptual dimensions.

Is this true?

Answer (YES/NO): YES